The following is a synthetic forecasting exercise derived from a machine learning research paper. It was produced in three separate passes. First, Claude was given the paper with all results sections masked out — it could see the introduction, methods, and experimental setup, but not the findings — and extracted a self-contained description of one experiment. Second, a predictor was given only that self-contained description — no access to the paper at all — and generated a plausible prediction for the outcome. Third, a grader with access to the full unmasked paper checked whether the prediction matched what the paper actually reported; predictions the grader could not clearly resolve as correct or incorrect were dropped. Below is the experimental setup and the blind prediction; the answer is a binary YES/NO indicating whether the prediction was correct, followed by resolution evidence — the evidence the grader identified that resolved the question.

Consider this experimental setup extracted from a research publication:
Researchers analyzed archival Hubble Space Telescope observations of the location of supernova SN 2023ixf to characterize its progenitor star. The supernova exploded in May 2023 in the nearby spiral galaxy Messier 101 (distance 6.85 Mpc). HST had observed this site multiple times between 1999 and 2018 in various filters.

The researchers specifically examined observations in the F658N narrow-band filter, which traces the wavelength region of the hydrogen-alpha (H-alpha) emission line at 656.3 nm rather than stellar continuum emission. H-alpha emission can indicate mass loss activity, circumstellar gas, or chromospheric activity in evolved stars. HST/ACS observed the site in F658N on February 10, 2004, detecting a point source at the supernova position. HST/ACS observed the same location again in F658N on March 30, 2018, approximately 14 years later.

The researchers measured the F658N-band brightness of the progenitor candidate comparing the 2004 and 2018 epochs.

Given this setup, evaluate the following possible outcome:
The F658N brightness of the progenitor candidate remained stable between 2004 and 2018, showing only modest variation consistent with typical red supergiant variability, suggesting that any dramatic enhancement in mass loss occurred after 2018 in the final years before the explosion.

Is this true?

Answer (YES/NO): NO